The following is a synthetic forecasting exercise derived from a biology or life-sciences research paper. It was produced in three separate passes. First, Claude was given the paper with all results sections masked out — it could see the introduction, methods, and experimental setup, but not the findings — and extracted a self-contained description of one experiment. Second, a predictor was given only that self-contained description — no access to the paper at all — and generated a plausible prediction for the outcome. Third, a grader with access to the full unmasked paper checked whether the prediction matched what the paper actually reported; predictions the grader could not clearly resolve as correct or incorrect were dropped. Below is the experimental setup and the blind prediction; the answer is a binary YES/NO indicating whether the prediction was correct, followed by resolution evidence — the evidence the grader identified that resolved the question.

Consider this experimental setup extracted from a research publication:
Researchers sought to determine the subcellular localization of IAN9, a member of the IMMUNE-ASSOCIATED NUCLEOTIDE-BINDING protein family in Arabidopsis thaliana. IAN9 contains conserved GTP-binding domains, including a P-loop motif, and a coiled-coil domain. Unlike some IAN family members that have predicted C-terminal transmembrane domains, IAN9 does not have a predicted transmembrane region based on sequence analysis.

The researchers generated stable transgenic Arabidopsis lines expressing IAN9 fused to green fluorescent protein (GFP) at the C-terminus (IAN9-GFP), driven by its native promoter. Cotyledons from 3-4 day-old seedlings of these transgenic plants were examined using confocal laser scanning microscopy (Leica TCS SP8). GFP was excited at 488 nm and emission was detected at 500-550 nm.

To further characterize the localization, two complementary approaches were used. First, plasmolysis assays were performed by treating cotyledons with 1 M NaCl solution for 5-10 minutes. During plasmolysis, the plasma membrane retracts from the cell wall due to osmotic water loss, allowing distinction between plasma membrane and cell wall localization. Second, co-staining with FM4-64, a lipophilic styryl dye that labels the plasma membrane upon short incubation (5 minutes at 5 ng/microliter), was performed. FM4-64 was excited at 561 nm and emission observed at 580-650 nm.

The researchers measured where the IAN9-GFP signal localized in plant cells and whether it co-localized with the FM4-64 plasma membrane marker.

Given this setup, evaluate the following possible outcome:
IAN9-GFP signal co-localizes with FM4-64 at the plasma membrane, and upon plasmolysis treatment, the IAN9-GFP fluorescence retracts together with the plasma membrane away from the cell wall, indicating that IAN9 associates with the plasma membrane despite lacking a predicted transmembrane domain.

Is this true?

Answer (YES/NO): NO